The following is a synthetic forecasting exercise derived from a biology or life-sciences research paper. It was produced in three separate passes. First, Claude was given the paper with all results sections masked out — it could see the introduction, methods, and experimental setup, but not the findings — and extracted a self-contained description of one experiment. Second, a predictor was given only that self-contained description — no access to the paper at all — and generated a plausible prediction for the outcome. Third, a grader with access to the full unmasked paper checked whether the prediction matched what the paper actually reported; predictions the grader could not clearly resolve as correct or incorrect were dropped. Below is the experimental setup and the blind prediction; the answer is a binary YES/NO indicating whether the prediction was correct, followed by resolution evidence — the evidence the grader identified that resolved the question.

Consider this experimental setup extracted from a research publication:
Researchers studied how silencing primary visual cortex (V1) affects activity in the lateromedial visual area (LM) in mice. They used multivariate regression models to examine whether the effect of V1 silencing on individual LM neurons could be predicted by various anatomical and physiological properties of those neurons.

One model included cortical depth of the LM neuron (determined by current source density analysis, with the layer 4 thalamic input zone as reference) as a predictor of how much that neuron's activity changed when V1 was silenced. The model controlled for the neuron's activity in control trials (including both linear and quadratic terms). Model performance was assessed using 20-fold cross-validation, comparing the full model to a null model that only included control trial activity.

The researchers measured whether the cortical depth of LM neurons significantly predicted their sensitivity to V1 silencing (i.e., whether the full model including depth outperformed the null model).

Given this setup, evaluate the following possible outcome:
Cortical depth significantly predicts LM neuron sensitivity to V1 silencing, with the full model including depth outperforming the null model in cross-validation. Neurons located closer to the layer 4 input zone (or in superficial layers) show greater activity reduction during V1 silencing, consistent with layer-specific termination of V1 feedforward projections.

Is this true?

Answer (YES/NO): YES